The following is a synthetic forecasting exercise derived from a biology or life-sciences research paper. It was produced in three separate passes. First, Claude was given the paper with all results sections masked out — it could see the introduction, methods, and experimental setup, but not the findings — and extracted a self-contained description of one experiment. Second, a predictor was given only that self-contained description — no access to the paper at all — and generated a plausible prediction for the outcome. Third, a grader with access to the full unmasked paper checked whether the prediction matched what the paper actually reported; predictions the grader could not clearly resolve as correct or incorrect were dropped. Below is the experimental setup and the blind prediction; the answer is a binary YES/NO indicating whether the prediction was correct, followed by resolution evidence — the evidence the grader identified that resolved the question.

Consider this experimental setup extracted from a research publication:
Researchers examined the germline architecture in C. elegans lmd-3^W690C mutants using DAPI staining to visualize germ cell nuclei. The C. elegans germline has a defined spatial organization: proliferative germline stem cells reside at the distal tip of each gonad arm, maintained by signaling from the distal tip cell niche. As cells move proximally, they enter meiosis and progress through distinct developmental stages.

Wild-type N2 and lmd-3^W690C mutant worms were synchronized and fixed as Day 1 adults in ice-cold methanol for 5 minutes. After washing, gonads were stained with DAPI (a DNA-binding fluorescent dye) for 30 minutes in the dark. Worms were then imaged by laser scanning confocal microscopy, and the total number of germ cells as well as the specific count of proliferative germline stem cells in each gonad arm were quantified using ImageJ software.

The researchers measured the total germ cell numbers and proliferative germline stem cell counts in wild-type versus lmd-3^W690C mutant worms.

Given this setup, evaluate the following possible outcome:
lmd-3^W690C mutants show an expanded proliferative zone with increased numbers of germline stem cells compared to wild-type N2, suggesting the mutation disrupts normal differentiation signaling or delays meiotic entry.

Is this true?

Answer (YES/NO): NO